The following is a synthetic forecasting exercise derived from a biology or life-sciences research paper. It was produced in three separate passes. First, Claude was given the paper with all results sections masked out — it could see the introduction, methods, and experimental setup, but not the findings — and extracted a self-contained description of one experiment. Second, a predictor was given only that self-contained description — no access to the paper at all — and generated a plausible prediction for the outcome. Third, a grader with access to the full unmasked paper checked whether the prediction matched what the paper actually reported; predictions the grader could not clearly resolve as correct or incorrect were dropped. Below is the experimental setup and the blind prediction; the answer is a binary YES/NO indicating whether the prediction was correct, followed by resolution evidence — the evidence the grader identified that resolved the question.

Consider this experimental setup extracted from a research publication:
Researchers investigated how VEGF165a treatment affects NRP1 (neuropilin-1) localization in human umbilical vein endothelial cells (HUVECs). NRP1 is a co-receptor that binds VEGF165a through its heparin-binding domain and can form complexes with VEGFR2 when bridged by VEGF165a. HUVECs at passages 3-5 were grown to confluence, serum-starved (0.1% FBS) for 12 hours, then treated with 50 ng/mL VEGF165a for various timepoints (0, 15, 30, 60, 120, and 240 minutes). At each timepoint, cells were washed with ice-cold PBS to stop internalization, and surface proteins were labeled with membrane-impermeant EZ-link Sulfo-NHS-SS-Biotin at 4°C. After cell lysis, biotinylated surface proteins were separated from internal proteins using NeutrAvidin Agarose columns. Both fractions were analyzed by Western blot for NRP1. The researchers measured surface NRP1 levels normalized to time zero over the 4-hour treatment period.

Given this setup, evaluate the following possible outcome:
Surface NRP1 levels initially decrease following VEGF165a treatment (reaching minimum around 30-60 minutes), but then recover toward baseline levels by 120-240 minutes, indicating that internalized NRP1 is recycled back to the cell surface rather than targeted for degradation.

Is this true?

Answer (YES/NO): NO